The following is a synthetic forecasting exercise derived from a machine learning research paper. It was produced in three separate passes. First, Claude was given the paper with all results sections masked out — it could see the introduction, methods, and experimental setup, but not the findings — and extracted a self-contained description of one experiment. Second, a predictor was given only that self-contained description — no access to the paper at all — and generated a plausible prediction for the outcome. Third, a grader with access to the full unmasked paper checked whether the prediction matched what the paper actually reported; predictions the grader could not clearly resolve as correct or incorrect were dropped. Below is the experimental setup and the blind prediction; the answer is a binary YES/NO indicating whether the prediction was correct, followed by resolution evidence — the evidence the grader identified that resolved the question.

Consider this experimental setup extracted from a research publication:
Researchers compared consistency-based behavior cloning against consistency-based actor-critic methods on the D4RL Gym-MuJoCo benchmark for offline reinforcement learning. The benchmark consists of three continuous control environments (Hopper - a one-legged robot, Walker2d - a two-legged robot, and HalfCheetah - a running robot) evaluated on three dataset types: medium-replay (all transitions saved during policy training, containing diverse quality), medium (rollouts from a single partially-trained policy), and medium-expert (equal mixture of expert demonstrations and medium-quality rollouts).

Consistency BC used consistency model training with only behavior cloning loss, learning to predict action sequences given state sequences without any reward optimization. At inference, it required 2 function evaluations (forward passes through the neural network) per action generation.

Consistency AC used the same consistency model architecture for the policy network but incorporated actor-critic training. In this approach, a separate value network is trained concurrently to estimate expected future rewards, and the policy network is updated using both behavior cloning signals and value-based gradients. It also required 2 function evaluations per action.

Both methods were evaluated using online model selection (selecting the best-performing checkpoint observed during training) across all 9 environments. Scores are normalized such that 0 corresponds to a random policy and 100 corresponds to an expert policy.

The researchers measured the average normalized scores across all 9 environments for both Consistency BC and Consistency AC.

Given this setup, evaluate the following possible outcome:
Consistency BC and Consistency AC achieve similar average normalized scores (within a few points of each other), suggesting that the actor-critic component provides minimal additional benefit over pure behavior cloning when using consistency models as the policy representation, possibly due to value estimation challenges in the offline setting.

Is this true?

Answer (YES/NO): NO